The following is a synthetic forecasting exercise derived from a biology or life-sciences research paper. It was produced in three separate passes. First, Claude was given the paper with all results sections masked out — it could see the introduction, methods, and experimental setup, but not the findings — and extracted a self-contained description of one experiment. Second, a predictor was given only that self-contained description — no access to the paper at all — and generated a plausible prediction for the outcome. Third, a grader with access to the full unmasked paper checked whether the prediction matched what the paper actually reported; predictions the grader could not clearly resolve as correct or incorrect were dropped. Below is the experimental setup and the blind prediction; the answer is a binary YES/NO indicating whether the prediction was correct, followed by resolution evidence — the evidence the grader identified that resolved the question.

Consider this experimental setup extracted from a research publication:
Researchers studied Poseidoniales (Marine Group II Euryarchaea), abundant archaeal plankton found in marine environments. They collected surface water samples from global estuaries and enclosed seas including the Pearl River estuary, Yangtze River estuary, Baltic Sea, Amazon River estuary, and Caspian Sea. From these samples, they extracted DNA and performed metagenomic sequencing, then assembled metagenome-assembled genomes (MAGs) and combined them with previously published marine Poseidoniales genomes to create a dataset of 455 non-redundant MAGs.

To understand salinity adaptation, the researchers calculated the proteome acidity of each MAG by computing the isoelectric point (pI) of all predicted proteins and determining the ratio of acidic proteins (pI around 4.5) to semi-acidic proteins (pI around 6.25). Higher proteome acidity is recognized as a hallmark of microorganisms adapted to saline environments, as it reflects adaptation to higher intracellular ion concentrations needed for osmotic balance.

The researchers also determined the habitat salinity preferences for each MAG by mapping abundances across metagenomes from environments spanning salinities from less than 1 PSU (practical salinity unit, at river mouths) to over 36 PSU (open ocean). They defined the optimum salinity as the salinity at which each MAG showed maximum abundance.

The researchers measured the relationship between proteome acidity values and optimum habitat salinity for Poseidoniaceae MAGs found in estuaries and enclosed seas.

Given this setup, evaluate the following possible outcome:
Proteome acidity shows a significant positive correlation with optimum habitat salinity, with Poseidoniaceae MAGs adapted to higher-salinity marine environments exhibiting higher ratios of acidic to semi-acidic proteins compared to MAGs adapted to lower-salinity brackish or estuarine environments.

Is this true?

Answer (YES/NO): YES